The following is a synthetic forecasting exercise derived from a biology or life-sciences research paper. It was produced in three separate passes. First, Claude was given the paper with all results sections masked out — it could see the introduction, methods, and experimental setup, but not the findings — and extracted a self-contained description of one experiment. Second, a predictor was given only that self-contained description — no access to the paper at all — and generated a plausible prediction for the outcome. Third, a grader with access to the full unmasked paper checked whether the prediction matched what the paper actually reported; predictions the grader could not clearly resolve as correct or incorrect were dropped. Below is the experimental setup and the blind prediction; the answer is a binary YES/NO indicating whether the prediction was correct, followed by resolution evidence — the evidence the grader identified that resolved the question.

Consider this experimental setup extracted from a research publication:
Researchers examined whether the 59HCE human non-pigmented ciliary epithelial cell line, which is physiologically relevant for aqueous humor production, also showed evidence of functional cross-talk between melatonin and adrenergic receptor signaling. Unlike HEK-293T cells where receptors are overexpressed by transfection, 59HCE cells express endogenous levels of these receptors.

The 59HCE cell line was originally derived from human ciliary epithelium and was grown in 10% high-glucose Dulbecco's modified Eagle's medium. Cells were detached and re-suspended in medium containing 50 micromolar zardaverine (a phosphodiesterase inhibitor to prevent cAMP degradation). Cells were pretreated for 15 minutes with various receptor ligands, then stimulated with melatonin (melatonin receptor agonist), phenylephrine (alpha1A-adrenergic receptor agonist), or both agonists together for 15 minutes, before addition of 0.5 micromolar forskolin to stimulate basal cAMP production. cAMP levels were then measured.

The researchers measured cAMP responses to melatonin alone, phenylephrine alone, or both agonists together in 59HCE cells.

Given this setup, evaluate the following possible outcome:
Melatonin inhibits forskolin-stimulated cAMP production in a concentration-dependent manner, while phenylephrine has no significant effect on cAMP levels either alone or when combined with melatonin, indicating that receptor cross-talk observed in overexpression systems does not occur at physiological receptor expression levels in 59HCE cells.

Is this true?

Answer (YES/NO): NO